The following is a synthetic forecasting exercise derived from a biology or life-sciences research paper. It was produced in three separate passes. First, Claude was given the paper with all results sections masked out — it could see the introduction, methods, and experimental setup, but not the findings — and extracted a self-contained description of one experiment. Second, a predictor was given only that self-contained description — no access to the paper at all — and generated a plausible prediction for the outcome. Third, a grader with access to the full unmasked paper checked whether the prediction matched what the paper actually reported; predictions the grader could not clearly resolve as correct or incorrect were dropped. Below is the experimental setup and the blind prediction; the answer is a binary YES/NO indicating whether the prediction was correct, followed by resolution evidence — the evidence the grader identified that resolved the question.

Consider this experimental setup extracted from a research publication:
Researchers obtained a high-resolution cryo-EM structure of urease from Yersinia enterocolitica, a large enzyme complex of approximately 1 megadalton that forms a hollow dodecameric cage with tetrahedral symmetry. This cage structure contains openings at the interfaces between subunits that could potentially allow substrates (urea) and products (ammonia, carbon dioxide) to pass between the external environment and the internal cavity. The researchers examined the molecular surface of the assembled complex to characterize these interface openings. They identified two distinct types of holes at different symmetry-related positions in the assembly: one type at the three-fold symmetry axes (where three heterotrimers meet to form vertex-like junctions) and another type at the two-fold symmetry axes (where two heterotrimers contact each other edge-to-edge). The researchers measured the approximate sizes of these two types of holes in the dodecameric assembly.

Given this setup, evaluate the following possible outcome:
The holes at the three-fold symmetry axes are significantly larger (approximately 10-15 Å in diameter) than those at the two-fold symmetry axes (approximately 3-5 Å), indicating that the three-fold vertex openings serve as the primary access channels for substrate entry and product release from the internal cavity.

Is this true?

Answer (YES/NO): NO